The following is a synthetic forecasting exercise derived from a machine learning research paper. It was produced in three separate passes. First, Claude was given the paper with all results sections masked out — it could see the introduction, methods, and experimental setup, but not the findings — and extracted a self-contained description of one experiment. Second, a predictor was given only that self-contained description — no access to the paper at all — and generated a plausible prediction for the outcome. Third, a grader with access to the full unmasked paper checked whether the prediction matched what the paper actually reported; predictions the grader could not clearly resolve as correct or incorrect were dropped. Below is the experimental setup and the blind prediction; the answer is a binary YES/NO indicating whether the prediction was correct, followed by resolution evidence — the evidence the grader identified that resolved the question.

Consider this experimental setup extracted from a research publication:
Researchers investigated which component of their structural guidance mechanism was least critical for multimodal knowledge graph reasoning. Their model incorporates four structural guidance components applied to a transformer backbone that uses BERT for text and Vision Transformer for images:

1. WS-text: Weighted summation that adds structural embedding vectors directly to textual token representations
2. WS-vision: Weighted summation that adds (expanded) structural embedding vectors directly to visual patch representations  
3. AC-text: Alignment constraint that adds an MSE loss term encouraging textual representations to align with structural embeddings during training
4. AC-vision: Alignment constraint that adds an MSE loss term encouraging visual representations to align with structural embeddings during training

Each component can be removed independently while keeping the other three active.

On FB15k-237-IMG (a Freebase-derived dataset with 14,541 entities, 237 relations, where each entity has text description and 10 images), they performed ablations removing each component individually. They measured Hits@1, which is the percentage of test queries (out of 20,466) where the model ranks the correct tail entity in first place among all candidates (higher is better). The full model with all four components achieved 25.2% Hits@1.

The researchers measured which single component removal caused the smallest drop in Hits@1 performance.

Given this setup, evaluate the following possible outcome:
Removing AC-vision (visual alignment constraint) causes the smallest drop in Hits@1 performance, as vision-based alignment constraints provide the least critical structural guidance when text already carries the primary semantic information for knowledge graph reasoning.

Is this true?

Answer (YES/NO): NO